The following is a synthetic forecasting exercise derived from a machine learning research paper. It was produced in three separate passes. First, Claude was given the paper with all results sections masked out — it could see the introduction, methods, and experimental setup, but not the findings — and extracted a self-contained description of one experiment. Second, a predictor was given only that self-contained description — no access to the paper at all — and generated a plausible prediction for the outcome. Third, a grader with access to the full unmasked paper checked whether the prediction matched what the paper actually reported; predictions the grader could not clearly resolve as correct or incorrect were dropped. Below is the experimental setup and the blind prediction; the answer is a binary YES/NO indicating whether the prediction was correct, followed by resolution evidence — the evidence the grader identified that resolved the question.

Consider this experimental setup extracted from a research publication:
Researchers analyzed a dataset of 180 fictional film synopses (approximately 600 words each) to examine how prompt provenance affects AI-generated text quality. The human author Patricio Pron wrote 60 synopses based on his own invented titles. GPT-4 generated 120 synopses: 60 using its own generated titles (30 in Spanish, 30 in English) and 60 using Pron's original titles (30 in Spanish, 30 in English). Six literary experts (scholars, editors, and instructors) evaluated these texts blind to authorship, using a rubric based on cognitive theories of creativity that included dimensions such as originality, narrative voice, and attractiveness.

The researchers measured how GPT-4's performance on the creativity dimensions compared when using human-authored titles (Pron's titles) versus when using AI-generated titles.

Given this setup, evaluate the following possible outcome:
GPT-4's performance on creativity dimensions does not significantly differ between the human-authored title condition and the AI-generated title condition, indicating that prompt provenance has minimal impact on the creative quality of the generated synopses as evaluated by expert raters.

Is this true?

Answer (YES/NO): NO